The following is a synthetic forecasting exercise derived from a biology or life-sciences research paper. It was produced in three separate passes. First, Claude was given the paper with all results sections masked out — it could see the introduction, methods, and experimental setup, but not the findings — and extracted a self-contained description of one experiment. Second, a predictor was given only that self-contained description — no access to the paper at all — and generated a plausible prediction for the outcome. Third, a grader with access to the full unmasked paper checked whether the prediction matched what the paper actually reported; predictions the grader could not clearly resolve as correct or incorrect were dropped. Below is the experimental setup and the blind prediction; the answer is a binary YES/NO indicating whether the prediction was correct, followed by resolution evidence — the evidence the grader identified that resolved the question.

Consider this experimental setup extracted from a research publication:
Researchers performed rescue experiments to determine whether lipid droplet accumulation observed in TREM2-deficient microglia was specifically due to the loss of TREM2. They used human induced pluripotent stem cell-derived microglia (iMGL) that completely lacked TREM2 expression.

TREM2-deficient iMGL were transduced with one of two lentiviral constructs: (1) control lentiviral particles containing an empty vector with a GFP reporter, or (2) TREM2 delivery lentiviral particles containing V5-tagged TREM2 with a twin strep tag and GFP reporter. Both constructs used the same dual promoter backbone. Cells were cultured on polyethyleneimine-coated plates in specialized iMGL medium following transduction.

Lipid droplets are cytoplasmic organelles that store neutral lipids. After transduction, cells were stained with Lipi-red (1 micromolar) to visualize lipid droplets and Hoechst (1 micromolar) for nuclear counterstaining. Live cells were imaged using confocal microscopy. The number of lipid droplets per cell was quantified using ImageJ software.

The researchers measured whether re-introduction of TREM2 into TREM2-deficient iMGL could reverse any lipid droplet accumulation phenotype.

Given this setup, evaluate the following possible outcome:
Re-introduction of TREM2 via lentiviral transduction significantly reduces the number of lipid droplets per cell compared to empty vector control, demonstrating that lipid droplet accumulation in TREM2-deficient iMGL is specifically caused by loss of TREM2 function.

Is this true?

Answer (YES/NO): YES